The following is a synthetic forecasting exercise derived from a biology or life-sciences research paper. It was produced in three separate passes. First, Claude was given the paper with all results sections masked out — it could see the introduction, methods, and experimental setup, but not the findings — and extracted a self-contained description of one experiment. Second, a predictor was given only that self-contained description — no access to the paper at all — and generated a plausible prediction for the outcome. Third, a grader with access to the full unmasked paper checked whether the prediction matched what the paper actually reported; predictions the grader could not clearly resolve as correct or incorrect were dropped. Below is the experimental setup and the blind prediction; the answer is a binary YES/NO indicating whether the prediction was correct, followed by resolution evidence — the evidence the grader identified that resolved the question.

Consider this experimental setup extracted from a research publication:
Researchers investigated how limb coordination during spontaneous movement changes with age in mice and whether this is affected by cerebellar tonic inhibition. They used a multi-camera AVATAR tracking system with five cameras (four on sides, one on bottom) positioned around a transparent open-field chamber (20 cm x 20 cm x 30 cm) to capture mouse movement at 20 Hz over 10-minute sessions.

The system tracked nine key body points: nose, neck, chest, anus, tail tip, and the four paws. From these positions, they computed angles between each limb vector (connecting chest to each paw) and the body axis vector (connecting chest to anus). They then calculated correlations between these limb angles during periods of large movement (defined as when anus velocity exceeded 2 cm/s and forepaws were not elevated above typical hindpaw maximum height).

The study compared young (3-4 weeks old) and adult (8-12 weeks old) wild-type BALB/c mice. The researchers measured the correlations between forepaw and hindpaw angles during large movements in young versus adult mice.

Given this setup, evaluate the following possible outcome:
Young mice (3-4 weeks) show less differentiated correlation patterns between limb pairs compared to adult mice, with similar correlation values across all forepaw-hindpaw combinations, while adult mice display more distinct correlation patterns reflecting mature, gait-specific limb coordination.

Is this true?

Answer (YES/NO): NO